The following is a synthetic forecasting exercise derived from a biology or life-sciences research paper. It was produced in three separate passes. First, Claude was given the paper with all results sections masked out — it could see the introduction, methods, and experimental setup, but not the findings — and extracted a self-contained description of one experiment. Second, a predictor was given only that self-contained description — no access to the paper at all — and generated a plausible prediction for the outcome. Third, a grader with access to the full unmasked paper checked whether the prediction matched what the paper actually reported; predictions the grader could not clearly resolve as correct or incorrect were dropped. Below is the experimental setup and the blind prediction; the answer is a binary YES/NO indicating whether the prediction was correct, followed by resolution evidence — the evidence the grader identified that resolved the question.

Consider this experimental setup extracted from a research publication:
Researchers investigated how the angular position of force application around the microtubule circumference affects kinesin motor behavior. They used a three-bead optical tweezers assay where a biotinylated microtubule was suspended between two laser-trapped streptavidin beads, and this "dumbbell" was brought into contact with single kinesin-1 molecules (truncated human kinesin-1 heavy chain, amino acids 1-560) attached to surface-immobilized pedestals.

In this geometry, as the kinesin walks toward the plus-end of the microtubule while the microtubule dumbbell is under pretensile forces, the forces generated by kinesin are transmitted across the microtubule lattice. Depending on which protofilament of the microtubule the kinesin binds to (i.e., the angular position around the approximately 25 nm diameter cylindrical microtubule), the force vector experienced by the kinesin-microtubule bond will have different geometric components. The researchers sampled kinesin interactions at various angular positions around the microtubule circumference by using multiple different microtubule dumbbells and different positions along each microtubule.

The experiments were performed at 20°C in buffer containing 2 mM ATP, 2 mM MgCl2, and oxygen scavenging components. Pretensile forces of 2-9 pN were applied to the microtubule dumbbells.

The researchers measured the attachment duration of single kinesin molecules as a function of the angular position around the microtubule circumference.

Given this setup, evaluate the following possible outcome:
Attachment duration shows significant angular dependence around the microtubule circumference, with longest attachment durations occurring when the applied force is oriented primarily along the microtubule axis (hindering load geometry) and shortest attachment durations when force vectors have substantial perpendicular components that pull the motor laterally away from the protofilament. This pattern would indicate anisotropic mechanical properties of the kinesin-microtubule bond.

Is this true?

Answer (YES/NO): NO